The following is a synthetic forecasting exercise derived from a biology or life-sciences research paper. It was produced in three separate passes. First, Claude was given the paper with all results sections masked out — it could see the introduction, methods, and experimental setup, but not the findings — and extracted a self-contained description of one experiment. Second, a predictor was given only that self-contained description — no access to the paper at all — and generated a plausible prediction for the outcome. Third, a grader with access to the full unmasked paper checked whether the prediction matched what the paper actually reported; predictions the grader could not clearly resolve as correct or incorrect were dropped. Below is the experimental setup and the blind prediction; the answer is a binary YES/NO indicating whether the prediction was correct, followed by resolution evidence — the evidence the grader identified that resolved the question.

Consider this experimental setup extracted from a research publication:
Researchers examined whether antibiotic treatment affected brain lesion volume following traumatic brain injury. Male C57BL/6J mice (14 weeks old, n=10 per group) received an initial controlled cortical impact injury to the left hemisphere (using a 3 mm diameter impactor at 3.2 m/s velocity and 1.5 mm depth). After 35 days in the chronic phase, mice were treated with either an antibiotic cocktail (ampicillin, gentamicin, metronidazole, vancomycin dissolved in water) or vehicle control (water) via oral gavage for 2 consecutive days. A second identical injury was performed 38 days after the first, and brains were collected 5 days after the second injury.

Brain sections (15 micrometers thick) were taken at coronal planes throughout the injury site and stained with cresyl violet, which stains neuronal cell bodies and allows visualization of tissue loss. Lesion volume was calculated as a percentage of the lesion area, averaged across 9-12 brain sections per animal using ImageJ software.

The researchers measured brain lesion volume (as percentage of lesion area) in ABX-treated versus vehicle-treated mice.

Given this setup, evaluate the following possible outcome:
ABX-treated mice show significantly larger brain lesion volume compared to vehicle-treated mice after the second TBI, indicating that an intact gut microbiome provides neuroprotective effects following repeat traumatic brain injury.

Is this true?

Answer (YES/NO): NO